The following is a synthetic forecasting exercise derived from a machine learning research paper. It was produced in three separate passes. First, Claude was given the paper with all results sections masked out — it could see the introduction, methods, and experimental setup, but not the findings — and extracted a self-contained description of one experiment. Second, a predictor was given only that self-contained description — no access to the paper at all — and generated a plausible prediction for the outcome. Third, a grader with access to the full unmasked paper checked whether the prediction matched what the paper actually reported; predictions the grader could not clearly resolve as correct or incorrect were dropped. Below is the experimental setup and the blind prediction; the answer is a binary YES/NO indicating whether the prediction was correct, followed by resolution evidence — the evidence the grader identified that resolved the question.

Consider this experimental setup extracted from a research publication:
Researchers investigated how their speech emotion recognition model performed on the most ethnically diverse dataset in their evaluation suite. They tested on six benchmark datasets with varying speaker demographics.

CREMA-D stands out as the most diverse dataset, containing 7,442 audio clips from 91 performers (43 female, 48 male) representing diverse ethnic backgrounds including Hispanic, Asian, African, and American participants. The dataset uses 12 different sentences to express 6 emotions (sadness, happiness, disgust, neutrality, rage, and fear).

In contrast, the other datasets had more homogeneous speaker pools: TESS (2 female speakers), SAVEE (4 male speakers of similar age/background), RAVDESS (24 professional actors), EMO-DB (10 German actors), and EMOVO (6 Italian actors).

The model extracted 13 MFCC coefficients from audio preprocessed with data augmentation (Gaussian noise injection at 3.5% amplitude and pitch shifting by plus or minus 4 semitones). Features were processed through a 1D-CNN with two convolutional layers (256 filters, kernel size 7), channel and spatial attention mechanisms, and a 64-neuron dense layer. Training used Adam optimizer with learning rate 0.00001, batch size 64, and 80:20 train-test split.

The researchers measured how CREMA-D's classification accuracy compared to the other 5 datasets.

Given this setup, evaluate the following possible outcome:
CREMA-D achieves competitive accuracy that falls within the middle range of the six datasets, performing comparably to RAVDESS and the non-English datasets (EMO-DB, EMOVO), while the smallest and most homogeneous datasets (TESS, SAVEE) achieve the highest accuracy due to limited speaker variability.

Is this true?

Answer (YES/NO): NO